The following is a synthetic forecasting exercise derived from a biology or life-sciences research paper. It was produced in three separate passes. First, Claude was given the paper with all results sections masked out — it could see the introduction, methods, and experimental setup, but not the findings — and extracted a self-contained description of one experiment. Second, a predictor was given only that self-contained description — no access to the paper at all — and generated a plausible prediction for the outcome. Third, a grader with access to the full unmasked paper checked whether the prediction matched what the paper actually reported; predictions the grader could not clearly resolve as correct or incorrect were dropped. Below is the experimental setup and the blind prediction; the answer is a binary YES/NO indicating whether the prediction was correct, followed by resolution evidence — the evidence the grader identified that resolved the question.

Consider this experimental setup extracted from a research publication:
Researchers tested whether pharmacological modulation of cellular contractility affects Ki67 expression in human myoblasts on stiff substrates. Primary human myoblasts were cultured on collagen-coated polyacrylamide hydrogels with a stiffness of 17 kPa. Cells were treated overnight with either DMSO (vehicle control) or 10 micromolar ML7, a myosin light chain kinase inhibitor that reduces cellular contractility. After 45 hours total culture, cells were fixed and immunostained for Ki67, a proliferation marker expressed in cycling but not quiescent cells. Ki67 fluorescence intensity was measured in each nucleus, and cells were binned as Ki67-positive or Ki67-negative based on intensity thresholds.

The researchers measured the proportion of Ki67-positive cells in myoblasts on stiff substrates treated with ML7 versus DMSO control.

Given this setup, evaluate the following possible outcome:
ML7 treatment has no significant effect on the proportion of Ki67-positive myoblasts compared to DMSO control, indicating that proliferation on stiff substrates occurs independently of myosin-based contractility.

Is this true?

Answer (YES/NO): NO